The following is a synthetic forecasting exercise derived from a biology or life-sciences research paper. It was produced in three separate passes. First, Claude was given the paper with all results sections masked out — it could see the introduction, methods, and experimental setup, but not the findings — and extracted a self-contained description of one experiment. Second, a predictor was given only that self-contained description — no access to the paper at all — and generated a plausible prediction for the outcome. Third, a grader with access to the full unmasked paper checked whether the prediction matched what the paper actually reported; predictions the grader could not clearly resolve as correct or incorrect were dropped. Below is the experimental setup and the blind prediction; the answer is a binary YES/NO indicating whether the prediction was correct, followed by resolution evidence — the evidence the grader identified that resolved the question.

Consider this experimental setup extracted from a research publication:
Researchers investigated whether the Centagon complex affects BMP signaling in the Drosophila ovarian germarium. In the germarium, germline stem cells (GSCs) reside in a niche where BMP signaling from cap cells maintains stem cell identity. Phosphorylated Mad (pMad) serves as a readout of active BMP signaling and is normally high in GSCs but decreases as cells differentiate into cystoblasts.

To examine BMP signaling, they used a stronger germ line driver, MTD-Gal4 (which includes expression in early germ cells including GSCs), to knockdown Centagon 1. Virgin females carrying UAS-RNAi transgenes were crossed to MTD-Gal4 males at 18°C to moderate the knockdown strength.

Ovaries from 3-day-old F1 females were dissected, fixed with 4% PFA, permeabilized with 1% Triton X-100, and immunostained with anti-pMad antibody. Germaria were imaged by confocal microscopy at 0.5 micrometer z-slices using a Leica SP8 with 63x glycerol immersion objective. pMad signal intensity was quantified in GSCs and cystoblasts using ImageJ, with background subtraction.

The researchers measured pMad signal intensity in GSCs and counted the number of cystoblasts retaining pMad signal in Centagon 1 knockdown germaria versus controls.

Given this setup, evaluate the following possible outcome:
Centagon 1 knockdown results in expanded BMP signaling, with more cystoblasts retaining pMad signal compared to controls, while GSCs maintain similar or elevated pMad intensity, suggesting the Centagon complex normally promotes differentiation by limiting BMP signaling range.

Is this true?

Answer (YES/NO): YES